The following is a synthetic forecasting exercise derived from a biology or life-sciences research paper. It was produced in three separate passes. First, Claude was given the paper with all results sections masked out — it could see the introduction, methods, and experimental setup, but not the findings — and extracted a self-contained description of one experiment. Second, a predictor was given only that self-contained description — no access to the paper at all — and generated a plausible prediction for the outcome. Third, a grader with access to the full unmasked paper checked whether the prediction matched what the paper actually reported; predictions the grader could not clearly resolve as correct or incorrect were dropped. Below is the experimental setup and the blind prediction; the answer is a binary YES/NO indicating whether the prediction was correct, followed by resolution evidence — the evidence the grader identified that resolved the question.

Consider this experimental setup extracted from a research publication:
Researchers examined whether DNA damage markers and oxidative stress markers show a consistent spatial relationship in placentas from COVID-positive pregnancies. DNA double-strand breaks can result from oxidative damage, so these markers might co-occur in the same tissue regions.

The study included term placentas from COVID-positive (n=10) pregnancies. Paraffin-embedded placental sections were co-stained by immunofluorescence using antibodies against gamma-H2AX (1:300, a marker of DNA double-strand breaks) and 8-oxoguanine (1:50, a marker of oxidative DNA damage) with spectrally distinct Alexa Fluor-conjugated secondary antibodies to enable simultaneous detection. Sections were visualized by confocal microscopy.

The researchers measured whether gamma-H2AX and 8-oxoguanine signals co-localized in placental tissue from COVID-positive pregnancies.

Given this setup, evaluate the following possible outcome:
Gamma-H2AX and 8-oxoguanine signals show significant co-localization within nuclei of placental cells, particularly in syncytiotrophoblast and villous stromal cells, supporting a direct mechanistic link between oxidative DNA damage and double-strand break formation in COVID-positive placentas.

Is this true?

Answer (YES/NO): NO